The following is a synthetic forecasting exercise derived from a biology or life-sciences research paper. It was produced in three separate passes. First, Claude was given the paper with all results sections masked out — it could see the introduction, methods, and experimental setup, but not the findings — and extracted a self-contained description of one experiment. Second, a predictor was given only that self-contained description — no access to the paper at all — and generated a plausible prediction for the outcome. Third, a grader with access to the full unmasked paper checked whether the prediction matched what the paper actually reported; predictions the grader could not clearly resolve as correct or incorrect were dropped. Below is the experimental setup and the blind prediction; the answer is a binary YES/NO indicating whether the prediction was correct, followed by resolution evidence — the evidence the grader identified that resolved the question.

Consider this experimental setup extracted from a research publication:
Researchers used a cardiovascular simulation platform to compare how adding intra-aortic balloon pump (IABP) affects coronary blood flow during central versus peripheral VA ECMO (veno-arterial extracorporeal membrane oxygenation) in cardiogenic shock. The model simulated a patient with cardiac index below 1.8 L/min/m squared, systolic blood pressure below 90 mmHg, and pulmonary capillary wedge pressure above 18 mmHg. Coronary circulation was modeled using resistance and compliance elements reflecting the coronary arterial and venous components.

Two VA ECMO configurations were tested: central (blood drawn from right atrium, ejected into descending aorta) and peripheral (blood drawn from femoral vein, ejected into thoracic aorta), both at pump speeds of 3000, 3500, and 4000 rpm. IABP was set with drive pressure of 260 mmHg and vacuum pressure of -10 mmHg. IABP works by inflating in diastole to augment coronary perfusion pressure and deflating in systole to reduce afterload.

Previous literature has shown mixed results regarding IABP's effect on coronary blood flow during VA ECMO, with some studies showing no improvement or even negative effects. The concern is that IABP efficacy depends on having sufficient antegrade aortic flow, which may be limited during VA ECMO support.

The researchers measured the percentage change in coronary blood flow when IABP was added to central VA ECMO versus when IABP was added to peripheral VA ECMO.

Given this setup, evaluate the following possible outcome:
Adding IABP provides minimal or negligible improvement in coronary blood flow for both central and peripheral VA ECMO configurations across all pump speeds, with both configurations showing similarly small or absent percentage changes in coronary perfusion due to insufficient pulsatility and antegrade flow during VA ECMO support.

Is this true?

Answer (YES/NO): NO